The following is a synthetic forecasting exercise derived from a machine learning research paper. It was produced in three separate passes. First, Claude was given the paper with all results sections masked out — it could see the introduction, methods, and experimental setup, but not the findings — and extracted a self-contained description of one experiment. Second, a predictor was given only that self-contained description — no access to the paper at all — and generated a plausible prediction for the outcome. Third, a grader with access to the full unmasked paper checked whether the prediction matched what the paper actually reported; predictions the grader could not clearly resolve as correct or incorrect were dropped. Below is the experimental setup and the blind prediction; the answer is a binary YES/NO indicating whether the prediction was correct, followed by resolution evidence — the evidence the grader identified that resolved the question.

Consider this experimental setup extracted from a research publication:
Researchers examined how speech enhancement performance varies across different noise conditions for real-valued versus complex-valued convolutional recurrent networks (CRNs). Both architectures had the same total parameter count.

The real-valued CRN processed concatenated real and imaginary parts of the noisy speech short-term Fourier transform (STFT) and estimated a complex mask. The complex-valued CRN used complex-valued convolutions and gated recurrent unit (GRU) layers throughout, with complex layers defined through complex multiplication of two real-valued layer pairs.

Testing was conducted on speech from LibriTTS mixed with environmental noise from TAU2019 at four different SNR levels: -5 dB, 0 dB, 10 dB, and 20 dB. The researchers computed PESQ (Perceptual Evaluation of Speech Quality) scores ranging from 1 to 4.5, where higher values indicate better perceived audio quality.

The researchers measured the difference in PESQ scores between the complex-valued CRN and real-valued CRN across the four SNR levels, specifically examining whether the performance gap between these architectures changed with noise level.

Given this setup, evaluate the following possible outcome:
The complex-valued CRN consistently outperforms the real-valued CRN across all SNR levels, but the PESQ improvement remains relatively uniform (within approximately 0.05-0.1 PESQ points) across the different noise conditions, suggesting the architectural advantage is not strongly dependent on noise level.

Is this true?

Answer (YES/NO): NO